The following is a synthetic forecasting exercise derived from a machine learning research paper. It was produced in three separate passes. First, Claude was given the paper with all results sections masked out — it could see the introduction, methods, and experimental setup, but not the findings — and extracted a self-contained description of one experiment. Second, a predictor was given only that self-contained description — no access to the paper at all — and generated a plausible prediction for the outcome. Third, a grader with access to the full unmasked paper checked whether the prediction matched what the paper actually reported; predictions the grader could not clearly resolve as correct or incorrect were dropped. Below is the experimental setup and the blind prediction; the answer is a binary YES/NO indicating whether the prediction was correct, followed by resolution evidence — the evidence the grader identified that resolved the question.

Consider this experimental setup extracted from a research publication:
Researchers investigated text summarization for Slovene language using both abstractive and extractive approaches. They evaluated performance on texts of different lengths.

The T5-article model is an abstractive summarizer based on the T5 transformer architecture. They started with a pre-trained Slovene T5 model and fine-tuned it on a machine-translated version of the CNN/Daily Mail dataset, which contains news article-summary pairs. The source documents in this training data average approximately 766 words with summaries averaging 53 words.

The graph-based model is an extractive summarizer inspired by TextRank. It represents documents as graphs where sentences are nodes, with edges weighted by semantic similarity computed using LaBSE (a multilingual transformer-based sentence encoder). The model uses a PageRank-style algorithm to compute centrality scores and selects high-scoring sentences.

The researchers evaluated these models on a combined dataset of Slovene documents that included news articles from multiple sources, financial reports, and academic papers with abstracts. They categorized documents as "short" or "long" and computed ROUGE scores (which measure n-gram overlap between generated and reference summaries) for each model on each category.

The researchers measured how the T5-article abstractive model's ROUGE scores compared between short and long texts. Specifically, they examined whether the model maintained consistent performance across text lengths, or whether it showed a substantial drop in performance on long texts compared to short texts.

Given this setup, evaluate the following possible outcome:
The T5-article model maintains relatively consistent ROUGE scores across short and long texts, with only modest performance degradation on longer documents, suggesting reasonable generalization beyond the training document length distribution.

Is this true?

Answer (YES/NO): NO